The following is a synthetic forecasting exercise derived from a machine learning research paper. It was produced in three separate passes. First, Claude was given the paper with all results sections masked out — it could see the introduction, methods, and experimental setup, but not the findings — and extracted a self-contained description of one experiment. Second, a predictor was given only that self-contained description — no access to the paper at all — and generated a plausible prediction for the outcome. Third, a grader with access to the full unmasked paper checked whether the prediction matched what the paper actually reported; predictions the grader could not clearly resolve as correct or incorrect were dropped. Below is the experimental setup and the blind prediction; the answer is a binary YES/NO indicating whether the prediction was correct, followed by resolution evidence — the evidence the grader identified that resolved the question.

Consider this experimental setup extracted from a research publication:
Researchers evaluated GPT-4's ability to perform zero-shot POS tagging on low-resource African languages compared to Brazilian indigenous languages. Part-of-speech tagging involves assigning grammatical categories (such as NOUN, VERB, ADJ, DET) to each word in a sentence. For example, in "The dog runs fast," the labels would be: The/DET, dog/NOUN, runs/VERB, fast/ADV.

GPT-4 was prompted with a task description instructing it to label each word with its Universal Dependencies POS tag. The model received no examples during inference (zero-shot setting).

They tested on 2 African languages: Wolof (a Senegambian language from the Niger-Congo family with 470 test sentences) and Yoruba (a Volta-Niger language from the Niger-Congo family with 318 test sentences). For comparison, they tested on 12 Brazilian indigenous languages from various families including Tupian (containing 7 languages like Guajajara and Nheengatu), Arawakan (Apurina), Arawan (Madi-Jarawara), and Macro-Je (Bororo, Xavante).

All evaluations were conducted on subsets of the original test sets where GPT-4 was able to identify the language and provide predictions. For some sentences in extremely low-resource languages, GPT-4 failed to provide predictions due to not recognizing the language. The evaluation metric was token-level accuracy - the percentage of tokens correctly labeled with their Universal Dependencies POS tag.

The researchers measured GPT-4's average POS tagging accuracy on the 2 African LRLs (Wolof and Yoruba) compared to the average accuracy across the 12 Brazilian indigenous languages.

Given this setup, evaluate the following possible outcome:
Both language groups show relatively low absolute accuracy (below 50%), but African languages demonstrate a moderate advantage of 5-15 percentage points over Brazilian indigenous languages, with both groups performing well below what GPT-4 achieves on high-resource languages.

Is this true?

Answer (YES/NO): NO